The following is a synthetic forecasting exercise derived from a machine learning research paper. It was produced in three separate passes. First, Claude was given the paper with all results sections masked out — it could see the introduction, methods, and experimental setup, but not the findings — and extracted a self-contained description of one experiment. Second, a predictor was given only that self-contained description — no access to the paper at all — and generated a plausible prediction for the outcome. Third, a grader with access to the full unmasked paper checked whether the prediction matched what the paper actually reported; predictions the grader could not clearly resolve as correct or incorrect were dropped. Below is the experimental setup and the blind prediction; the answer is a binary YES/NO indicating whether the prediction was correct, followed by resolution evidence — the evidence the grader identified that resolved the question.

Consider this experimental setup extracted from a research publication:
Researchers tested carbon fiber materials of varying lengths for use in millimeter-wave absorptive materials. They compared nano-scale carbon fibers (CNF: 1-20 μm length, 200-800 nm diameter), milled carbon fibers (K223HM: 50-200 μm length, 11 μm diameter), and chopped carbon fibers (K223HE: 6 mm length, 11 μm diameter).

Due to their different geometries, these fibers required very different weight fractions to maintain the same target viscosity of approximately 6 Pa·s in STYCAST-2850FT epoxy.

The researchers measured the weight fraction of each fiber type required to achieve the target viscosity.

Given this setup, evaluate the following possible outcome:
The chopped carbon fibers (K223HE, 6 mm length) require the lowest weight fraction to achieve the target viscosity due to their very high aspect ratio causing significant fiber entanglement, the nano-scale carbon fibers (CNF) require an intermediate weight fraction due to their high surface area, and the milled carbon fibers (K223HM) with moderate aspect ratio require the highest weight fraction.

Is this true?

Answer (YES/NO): YES